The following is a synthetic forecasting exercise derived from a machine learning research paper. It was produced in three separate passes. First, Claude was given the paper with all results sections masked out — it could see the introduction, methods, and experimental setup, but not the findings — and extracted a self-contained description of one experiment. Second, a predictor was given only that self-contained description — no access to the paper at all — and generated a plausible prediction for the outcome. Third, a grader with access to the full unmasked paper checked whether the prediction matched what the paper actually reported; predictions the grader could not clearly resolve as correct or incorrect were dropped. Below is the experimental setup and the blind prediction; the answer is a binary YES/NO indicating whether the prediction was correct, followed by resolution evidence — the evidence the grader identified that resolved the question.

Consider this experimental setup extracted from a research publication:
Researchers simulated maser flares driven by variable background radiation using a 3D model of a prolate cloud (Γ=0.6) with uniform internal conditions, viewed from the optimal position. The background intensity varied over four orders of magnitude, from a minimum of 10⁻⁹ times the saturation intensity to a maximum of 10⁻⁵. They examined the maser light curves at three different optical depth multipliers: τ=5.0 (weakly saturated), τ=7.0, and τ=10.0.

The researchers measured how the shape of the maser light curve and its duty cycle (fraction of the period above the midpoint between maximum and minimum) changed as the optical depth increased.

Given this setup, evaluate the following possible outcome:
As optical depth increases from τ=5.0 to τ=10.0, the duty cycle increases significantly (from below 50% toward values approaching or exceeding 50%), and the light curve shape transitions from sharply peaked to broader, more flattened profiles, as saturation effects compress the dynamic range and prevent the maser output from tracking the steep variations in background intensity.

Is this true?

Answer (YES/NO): YES